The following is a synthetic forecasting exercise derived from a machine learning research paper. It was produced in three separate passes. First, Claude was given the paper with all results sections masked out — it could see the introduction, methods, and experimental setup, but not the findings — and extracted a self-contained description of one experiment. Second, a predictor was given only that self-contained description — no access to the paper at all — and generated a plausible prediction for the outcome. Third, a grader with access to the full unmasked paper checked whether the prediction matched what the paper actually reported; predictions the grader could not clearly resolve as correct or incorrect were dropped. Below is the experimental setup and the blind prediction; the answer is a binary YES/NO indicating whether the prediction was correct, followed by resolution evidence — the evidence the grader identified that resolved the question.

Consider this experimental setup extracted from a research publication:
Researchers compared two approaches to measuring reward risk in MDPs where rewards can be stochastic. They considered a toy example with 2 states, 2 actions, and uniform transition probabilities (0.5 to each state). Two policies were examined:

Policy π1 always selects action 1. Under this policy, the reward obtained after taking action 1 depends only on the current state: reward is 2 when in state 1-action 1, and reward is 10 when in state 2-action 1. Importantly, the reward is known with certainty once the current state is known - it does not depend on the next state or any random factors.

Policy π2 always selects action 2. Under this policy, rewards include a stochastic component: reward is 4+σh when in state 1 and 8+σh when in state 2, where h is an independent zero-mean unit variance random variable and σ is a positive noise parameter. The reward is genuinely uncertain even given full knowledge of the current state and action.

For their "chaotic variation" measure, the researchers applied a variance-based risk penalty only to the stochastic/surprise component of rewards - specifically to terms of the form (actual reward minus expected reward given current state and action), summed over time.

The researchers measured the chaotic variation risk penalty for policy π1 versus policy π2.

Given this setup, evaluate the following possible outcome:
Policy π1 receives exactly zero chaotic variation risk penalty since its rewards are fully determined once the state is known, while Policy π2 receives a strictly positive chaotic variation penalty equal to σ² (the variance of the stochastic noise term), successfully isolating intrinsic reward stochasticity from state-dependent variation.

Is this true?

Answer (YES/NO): NO